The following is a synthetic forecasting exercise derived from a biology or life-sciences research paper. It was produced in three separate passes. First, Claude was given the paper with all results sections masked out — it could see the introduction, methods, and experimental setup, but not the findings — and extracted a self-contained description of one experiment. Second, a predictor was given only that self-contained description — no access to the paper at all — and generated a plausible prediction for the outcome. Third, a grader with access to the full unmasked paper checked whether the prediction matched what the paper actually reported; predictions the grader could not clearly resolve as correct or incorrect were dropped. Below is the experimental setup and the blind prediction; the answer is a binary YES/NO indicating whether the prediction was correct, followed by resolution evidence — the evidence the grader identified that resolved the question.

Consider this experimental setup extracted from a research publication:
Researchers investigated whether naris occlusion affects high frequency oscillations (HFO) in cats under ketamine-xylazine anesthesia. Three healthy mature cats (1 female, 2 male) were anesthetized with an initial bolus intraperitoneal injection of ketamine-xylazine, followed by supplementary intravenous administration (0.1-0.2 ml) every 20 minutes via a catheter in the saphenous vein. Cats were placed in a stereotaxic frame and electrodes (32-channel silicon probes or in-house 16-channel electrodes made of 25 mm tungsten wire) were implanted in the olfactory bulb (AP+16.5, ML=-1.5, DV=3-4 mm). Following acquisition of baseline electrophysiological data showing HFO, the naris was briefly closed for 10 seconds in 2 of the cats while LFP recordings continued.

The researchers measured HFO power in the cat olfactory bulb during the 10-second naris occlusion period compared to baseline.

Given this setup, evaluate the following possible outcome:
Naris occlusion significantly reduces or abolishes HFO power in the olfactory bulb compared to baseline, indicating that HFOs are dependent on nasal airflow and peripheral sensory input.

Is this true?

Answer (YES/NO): YES